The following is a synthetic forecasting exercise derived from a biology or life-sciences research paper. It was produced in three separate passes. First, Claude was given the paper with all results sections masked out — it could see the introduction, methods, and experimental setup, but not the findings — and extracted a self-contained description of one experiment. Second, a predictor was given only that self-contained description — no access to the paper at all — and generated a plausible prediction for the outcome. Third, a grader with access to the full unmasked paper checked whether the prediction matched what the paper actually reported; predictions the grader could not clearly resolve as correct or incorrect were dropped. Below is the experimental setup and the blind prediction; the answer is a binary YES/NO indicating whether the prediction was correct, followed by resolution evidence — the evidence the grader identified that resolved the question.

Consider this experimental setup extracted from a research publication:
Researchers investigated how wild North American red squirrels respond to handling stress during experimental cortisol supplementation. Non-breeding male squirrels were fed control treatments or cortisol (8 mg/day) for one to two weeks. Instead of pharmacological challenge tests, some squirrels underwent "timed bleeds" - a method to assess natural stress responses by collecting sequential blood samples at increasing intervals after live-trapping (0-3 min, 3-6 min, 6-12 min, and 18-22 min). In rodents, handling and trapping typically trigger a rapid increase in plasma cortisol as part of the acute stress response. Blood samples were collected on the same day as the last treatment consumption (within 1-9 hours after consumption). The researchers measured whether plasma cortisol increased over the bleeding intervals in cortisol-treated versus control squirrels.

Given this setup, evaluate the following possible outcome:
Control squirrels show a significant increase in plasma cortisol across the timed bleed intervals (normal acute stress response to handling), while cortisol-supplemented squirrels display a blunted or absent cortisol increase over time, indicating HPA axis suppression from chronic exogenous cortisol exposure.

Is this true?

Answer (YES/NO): YES